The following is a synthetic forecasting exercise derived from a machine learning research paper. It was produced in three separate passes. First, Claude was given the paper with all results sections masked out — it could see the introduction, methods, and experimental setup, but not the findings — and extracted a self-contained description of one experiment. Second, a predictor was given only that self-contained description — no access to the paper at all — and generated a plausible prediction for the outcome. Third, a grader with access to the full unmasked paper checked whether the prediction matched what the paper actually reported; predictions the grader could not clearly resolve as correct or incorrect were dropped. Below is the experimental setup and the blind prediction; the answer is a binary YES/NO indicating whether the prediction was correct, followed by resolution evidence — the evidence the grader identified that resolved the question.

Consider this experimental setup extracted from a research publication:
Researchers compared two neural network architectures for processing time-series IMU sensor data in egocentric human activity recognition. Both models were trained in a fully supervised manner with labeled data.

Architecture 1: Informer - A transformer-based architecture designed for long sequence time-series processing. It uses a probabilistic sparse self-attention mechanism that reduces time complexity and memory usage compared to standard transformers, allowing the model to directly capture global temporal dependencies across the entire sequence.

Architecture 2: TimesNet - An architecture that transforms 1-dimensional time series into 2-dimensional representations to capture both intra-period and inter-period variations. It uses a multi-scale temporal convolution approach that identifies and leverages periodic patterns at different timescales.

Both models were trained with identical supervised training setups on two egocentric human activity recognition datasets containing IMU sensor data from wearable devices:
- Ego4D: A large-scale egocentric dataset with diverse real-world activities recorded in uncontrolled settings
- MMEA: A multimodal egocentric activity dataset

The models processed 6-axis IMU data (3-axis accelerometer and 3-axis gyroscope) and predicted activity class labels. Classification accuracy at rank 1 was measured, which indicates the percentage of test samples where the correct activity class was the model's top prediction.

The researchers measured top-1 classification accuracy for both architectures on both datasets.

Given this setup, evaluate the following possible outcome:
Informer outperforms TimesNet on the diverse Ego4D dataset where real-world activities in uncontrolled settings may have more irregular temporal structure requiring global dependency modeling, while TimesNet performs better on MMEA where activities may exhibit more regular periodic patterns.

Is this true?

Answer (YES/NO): YES